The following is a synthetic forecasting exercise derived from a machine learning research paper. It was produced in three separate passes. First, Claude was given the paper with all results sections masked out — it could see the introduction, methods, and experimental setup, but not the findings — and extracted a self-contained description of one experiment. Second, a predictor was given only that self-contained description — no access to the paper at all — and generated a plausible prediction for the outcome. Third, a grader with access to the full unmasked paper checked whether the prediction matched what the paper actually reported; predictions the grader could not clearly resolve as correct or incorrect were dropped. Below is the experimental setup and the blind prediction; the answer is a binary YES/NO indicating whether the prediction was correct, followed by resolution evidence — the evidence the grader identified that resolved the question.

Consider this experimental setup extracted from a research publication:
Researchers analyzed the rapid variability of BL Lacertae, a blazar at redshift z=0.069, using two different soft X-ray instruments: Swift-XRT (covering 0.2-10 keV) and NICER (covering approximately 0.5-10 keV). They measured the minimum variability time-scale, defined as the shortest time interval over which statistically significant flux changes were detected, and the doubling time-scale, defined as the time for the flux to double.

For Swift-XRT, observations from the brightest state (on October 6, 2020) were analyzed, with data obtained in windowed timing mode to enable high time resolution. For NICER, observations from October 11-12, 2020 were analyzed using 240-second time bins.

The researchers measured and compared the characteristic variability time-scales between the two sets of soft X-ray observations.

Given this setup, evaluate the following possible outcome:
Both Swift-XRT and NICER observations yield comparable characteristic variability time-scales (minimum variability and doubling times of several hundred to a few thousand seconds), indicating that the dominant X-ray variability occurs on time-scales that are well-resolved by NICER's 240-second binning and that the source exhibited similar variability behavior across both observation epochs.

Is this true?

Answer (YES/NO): NO